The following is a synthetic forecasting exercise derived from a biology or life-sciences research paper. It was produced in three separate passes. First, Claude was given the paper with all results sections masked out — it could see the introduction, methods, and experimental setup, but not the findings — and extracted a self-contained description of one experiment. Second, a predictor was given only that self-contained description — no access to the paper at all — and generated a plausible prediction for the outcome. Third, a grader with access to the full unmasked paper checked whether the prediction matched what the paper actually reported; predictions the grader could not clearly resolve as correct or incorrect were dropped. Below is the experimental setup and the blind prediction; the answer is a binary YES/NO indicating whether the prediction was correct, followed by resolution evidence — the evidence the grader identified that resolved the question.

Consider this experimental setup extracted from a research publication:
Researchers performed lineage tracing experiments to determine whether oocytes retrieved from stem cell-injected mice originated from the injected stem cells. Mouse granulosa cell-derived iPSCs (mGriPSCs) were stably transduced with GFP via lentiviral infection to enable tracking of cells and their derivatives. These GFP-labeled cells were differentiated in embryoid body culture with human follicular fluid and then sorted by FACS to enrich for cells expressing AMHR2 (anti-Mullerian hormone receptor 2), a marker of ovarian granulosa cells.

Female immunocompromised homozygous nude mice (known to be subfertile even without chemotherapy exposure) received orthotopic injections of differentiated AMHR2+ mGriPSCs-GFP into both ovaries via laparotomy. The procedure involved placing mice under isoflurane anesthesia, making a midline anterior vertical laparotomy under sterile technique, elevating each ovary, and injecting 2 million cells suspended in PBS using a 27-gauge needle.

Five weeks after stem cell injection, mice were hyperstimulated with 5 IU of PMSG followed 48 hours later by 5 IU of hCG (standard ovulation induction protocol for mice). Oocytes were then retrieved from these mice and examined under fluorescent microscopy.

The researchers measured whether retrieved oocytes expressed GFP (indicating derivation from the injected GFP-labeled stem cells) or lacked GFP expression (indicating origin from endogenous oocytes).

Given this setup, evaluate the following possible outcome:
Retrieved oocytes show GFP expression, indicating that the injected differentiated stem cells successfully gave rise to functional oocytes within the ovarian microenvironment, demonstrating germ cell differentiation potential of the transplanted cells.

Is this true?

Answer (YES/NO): YES